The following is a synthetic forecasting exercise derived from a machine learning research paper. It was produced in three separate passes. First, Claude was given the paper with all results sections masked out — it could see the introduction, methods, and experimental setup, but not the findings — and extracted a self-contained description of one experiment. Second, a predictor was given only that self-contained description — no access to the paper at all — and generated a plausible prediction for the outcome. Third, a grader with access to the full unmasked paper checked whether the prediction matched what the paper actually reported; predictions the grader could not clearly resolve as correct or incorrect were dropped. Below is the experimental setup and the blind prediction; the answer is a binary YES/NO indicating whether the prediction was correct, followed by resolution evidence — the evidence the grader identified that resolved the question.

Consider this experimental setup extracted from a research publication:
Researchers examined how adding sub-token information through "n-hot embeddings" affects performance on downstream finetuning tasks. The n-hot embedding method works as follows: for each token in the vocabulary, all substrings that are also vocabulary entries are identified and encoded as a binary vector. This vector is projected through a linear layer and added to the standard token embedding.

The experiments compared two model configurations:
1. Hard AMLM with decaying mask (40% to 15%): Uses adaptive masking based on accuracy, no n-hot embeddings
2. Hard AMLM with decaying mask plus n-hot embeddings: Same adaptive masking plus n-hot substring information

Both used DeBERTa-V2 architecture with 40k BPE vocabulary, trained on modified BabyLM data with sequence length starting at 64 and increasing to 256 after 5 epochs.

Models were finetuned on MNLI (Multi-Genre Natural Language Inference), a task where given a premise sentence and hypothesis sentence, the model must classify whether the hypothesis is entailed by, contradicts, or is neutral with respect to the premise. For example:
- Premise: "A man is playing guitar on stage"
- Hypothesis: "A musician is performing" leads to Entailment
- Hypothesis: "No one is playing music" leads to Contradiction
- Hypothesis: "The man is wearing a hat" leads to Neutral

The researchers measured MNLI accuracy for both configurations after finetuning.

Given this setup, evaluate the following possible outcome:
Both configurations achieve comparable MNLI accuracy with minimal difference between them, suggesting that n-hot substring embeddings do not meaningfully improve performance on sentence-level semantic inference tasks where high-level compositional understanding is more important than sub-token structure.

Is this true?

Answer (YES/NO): YES